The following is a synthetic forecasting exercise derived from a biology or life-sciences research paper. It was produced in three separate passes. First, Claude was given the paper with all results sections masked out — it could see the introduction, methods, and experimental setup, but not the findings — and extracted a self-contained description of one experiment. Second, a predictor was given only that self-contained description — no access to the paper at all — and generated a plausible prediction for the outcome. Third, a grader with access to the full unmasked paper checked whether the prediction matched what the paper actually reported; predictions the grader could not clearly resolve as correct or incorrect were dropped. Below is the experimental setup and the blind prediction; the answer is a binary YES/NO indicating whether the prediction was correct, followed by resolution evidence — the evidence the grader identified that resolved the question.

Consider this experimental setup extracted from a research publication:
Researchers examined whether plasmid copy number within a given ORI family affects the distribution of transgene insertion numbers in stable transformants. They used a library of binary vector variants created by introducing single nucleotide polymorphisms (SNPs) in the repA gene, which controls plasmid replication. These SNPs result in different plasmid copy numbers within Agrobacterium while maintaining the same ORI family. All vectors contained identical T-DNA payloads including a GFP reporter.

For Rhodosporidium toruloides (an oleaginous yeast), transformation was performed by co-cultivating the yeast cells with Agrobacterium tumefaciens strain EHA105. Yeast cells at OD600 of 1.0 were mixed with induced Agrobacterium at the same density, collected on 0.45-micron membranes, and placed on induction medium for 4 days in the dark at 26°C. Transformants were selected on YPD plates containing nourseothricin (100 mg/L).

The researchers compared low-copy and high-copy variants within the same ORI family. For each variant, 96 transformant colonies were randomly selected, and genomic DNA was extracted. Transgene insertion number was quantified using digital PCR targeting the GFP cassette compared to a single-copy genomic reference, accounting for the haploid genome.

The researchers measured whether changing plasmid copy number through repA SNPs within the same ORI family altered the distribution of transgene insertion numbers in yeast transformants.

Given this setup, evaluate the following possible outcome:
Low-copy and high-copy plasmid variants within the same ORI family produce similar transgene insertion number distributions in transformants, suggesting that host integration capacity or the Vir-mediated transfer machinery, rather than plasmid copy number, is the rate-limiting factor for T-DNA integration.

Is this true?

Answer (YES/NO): YES